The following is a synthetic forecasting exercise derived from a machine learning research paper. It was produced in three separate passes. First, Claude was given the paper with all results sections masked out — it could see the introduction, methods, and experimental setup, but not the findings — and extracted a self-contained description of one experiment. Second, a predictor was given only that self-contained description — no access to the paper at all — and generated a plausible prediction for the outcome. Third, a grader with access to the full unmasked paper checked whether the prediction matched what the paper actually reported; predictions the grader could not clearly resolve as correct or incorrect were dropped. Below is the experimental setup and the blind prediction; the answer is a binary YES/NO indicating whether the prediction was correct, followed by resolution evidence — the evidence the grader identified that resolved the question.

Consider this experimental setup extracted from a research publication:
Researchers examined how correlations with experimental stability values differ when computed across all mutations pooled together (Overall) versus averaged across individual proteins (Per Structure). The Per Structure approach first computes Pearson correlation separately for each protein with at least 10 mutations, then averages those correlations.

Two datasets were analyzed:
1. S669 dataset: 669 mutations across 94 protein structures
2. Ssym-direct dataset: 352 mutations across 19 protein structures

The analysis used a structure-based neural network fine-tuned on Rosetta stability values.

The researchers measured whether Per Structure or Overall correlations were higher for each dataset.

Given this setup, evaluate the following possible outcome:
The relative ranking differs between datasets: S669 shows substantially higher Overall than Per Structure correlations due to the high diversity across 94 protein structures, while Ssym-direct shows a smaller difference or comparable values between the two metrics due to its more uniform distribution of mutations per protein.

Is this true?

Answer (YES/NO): NO